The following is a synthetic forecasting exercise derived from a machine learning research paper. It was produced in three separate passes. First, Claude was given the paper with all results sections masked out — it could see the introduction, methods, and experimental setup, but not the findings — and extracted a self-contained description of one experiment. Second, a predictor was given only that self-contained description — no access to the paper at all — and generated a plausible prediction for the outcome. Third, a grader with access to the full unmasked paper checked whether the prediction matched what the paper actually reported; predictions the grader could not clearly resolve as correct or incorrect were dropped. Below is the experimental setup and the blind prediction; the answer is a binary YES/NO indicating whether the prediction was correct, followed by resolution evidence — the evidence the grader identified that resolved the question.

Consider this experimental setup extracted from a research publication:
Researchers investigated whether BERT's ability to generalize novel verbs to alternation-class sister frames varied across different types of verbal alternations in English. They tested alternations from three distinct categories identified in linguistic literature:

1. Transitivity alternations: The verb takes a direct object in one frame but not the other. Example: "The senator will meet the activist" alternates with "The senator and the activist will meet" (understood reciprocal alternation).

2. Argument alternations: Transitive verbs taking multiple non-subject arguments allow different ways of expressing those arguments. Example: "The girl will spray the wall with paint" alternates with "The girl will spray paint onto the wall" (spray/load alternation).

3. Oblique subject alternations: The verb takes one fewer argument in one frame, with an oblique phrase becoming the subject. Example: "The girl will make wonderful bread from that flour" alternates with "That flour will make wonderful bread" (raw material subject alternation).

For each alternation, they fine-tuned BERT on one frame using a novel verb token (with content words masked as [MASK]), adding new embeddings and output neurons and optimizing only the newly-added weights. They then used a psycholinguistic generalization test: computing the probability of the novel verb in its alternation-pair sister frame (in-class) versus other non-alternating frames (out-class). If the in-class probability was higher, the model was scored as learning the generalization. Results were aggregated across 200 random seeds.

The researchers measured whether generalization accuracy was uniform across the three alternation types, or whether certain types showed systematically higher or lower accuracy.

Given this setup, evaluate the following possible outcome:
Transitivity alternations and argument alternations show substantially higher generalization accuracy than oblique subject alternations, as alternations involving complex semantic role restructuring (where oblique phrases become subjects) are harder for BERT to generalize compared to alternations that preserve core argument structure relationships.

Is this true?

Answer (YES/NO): NO